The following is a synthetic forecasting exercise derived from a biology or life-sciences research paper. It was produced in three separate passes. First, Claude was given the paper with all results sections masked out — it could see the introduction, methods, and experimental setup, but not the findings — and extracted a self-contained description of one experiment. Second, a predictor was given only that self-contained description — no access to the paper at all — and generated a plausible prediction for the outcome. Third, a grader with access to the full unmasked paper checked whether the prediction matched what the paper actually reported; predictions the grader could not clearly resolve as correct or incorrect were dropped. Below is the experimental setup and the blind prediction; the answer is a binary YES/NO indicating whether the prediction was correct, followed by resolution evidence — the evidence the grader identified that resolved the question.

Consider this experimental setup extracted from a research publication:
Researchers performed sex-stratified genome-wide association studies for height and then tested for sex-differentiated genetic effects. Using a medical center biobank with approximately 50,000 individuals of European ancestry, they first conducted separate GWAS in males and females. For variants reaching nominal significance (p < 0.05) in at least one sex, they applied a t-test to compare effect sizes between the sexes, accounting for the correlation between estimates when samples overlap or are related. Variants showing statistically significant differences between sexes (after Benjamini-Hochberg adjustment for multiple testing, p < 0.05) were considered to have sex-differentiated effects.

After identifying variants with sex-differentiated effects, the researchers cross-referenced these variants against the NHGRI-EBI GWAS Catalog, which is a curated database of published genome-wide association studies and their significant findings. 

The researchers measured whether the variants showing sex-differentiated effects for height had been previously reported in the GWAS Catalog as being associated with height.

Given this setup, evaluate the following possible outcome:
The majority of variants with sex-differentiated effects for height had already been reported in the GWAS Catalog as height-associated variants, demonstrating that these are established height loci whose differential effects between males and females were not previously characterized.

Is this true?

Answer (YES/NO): NO